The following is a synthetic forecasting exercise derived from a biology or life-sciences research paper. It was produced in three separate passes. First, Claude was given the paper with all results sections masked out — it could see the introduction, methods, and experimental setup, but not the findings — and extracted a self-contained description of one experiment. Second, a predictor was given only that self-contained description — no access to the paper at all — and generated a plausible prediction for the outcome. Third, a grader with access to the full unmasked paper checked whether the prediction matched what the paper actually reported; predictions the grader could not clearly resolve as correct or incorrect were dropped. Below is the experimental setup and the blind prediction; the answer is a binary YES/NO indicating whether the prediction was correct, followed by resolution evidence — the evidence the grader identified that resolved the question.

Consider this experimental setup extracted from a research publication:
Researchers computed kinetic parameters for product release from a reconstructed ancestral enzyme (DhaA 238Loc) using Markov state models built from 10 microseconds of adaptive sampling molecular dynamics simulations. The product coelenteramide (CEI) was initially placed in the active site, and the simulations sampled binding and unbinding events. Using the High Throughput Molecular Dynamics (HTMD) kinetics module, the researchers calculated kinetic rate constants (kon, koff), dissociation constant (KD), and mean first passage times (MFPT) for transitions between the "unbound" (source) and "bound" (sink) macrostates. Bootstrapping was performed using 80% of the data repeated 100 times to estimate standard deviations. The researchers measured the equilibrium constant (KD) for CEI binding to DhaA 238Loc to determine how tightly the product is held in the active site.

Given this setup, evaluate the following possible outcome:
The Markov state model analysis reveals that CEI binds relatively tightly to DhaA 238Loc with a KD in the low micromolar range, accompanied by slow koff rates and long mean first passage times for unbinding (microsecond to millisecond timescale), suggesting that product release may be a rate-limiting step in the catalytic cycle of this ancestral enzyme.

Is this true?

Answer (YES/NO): YES